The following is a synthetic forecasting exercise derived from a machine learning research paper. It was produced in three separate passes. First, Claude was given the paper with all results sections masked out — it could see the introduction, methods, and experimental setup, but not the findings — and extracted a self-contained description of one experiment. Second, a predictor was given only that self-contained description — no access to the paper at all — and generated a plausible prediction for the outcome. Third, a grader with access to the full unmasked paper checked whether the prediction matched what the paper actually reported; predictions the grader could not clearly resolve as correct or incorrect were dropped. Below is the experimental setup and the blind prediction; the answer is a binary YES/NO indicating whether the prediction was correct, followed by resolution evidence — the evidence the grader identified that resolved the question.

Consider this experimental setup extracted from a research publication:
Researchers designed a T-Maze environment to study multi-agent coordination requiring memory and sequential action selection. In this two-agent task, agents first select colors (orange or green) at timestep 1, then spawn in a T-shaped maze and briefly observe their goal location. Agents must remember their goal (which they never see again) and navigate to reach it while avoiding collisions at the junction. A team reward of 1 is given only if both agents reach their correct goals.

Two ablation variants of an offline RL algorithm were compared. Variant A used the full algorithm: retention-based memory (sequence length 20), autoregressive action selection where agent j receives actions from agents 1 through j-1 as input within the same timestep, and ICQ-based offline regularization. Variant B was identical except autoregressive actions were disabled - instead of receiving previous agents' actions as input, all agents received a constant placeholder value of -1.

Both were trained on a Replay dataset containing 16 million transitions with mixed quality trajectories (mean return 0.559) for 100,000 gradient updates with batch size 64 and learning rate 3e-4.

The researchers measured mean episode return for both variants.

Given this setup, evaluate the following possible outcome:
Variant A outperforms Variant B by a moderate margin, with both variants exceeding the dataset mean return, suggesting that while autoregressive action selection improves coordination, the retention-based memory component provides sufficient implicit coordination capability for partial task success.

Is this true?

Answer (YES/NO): NO